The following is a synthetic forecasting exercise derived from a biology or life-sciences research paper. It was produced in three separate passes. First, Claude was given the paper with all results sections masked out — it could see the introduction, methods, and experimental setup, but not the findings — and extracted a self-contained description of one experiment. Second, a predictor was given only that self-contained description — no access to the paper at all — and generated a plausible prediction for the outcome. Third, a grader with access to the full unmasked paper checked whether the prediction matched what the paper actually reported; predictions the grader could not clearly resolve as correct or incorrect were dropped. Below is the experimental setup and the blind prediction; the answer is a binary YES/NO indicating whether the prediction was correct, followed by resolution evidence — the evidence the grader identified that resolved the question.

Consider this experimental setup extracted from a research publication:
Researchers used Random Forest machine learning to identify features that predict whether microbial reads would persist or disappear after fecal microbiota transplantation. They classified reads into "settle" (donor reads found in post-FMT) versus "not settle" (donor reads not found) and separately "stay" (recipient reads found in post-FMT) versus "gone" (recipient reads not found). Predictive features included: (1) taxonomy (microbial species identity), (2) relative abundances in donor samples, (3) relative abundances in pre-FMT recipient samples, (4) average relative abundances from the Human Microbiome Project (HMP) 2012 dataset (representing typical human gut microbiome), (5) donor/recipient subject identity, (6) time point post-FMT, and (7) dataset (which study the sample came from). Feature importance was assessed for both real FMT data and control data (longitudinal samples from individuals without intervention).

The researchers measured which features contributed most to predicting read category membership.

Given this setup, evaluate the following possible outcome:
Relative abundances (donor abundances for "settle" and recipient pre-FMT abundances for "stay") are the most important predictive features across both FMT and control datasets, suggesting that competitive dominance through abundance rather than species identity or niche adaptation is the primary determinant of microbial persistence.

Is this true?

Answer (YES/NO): YES